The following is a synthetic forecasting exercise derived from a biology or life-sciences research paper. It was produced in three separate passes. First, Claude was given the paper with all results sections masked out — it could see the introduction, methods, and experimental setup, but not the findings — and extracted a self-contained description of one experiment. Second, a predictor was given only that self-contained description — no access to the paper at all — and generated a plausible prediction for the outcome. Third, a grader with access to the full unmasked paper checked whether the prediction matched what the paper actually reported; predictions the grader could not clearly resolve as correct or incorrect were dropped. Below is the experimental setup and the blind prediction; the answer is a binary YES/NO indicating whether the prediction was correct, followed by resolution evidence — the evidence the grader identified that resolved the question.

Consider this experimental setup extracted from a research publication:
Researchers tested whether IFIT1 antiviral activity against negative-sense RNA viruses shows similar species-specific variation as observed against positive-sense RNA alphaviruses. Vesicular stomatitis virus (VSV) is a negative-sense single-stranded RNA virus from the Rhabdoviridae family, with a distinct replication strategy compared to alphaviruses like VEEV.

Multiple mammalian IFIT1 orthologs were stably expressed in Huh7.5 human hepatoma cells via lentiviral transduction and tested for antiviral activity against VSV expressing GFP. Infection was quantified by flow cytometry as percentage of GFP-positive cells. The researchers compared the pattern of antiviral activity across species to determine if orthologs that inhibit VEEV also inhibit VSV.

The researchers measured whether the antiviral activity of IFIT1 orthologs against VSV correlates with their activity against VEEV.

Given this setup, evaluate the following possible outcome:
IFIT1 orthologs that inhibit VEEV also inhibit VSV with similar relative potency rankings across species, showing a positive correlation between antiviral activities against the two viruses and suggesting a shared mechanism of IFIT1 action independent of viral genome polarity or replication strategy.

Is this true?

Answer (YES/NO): NO